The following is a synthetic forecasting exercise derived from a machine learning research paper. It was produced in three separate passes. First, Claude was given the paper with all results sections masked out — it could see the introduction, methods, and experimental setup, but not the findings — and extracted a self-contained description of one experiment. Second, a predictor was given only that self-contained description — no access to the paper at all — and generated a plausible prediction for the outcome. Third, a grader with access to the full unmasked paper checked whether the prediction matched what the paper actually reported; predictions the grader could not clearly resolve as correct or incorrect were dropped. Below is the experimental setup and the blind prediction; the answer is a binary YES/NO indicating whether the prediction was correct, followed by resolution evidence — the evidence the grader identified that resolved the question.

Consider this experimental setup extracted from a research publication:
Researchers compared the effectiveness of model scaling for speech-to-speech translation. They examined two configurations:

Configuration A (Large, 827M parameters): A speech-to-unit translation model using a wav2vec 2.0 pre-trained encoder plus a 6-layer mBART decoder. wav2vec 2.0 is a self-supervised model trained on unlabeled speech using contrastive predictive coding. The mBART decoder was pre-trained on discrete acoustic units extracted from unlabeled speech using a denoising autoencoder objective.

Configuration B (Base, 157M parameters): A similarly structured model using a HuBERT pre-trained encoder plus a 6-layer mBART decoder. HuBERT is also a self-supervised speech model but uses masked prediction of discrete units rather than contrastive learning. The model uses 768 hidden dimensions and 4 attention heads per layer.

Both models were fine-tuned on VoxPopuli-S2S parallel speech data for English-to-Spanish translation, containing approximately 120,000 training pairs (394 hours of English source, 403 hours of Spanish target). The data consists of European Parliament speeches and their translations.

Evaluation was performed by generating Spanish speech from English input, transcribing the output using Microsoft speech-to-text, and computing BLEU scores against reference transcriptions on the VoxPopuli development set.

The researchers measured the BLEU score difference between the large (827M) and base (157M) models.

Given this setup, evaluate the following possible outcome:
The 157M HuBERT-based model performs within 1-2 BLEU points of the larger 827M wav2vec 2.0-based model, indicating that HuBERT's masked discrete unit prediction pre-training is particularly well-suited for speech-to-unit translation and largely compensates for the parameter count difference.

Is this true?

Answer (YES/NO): YES